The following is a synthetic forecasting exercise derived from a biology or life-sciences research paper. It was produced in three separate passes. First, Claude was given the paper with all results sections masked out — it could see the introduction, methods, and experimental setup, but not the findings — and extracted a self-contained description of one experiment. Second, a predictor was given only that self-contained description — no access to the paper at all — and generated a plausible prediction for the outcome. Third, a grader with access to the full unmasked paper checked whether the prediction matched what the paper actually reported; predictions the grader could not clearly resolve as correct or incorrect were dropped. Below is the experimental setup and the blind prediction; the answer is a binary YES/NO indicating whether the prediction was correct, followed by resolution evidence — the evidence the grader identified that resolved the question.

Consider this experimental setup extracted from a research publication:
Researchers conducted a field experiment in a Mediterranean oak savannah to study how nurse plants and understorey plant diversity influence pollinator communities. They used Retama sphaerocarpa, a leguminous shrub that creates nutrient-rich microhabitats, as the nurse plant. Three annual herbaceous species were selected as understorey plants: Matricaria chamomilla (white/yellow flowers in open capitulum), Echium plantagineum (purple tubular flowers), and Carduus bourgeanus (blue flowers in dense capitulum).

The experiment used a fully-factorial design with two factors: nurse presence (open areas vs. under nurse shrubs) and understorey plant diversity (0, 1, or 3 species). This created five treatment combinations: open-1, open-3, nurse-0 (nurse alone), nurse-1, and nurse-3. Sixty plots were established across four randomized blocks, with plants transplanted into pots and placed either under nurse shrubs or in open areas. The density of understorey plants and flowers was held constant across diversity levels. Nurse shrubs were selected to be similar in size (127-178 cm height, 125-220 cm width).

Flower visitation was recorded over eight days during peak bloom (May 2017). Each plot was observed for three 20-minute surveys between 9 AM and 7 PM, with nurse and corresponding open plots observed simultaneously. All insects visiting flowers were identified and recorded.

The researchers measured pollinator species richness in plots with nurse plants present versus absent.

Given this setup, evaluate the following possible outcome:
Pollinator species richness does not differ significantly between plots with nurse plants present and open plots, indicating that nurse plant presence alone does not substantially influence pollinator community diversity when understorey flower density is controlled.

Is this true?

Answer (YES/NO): NO